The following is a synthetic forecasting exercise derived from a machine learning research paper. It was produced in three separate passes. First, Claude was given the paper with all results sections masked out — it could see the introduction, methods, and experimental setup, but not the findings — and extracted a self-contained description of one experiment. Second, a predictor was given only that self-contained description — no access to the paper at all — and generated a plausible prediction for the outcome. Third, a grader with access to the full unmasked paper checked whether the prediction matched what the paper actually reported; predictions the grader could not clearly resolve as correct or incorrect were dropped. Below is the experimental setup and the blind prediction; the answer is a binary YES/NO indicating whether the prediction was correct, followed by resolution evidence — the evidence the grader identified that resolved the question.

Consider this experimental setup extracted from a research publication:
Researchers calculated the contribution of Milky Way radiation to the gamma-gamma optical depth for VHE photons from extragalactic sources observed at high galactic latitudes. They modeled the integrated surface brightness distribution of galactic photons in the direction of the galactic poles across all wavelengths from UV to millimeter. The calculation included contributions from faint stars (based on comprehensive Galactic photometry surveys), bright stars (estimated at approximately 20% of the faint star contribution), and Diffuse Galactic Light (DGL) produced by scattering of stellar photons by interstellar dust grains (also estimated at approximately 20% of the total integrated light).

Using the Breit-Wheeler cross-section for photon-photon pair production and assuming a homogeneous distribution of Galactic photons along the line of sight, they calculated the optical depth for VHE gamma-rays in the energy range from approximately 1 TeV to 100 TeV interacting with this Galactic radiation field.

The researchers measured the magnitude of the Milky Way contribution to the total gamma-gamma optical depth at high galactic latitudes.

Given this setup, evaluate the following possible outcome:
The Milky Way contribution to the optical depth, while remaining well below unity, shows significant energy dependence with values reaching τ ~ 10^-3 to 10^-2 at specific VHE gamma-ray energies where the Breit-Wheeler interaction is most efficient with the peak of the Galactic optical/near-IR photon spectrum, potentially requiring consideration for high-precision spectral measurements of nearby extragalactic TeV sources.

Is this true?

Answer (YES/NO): NO